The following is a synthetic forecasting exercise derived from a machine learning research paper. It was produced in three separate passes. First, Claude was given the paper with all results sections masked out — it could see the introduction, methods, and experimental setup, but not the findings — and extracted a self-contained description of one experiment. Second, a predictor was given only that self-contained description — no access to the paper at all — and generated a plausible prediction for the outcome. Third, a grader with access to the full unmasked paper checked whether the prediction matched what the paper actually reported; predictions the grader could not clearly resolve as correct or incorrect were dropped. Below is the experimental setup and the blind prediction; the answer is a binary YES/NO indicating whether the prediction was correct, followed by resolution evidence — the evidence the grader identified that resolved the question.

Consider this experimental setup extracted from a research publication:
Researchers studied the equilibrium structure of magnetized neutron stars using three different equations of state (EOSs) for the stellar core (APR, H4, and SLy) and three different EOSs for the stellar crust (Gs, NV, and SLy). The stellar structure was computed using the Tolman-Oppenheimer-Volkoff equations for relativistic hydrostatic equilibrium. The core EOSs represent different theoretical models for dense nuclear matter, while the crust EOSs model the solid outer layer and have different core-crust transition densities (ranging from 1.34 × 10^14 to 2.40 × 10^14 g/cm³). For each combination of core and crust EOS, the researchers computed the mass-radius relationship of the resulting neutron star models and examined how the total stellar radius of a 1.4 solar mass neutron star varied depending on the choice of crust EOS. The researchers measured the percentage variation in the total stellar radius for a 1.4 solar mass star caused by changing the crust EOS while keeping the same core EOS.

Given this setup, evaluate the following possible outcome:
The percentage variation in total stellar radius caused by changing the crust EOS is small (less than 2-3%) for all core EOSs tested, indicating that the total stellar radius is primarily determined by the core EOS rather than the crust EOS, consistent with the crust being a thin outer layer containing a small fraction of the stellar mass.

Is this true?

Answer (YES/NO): YES